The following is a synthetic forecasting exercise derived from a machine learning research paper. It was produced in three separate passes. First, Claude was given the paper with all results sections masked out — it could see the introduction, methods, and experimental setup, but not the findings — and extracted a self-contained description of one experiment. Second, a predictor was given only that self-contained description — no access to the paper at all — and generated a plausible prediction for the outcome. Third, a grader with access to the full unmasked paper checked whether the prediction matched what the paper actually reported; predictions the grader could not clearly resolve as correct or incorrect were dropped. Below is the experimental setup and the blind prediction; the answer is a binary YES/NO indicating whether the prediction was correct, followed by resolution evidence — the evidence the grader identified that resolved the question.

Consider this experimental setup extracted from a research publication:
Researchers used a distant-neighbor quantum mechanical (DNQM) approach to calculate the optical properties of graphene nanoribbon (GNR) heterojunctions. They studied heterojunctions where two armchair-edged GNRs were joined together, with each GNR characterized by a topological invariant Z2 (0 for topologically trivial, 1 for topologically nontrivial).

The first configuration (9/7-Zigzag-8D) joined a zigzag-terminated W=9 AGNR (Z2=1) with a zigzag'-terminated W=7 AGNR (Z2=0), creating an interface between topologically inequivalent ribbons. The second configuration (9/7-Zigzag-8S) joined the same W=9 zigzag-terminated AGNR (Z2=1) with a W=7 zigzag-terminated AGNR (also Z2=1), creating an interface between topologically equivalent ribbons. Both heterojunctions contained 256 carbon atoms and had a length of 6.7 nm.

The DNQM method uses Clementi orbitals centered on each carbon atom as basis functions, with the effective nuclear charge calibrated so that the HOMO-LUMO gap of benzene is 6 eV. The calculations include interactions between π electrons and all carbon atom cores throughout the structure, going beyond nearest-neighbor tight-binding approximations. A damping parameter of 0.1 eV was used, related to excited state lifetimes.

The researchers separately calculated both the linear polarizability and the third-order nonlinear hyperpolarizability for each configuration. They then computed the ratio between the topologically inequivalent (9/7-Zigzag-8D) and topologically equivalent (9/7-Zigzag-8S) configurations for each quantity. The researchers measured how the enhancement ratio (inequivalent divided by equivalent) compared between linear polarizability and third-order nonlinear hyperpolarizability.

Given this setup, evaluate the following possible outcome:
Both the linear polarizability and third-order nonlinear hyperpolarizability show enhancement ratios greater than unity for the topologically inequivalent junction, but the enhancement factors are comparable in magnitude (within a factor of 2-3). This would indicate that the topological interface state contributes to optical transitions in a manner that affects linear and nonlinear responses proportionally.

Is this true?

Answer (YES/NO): NO